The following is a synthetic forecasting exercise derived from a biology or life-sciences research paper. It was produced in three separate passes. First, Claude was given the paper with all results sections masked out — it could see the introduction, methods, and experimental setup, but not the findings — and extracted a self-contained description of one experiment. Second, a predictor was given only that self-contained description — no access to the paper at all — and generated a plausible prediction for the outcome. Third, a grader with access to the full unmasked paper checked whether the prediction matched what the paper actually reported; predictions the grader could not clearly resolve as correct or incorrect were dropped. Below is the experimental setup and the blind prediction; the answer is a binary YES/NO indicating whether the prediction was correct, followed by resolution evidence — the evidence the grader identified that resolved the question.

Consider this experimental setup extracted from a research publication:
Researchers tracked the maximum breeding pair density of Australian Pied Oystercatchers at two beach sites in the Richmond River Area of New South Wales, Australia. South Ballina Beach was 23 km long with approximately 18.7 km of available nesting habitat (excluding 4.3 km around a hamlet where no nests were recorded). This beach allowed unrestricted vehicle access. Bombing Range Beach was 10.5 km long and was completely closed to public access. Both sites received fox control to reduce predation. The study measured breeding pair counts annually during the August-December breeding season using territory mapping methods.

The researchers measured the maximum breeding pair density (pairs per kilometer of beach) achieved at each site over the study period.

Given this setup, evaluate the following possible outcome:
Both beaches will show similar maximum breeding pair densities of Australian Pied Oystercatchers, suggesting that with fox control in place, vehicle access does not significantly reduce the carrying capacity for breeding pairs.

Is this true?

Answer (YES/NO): NO